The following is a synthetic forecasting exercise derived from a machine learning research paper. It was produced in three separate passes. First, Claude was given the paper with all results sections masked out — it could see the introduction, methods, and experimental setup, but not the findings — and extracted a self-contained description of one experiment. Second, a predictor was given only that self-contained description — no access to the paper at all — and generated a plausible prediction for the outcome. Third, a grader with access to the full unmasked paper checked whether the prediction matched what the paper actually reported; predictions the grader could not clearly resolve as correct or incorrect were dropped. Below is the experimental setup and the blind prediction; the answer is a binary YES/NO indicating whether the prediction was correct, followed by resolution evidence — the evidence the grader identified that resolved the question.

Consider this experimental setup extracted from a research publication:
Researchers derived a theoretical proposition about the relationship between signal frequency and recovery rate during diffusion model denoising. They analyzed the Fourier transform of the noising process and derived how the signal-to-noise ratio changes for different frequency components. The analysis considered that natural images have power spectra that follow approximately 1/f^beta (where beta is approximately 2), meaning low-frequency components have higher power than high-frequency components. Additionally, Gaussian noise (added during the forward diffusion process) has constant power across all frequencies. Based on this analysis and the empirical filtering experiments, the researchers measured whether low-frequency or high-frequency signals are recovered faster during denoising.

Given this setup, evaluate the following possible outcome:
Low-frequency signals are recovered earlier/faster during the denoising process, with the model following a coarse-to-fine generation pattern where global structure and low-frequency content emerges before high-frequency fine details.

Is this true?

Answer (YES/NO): YES